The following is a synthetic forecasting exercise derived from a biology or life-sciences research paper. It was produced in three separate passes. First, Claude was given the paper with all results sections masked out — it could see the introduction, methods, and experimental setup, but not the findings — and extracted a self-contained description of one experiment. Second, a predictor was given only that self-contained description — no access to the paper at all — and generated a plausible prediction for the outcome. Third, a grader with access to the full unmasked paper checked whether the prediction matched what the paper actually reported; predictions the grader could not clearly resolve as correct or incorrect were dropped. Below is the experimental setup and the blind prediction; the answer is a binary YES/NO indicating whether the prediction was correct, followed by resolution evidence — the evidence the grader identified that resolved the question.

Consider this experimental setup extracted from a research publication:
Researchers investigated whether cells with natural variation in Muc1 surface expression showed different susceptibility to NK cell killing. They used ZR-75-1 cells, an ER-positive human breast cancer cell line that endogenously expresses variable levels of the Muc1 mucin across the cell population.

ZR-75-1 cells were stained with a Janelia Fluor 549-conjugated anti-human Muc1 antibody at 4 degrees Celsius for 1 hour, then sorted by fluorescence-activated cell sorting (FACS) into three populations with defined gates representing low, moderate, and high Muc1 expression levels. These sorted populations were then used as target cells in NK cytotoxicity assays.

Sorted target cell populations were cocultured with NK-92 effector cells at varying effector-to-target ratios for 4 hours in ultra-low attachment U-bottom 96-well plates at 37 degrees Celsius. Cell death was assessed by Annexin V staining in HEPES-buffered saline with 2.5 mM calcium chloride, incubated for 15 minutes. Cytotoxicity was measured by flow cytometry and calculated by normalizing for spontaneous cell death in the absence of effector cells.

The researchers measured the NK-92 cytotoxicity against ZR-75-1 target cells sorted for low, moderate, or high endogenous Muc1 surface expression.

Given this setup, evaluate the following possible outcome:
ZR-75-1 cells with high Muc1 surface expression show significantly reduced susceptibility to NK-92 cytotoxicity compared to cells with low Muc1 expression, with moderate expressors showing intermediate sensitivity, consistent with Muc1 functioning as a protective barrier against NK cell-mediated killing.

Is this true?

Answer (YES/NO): YES